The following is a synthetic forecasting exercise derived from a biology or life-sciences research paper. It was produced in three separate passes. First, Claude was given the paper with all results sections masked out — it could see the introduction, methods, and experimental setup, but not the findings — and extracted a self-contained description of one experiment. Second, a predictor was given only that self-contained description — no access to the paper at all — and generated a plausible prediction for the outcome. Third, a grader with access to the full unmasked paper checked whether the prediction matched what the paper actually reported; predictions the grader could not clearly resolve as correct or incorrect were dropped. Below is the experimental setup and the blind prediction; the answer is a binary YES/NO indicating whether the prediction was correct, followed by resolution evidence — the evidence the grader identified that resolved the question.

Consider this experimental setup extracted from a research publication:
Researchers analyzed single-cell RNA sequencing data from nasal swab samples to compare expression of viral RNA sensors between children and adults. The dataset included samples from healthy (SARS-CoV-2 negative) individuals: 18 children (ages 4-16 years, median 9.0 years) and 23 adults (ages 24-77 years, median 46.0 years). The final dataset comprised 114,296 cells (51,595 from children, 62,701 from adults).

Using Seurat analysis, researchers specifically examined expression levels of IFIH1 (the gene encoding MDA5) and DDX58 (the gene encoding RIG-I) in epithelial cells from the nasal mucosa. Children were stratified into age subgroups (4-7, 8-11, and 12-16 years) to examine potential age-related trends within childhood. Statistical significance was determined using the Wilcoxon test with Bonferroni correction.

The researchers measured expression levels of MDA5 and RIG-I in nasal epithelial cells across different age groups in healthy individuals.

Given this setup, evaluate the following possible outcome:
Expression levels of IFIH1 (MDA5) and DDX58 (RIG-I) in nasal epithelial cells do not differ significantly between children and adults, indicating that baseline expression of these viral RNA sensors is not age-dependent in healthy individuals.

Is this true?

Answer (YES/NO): NO